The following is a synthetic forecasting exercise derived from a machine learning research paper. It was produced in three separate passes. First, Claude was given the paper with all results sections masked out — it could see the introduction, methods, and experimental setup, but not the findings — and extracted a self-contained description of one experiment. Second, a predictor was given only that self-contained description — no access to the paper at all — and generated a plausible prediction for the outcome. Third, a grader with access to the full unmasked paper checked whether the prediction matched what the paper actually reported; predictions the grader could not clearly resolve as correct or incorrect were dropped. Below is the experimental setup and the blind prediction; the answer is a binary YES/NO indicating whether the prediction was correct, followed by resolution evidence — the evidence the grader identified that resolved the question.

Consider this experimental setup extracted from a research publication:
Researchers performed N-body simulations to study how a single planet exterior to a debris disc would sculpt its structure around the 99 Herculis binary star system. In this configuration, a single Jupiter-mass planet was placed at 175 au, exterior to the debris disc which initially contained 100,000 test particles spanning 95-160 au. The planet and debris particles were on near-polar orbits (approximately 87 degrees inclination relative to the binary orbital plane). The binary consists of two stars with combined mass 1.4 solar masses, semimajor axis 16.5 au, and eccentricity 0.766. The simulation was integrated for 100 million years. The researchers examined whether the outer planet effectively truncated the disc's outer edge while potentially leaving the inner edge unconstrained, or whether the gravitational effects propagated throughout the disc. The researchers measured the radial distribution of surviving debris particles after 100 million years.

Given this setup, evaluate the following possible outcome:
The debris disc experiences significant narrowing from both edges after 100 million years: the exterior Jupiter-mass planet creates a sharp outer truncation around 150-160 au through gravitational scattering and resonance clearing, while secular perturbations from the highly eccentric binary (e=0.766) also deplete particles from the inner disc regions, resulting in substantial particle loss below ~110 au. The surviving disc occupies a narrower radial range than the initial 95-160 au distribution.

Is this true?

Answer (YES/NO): NO